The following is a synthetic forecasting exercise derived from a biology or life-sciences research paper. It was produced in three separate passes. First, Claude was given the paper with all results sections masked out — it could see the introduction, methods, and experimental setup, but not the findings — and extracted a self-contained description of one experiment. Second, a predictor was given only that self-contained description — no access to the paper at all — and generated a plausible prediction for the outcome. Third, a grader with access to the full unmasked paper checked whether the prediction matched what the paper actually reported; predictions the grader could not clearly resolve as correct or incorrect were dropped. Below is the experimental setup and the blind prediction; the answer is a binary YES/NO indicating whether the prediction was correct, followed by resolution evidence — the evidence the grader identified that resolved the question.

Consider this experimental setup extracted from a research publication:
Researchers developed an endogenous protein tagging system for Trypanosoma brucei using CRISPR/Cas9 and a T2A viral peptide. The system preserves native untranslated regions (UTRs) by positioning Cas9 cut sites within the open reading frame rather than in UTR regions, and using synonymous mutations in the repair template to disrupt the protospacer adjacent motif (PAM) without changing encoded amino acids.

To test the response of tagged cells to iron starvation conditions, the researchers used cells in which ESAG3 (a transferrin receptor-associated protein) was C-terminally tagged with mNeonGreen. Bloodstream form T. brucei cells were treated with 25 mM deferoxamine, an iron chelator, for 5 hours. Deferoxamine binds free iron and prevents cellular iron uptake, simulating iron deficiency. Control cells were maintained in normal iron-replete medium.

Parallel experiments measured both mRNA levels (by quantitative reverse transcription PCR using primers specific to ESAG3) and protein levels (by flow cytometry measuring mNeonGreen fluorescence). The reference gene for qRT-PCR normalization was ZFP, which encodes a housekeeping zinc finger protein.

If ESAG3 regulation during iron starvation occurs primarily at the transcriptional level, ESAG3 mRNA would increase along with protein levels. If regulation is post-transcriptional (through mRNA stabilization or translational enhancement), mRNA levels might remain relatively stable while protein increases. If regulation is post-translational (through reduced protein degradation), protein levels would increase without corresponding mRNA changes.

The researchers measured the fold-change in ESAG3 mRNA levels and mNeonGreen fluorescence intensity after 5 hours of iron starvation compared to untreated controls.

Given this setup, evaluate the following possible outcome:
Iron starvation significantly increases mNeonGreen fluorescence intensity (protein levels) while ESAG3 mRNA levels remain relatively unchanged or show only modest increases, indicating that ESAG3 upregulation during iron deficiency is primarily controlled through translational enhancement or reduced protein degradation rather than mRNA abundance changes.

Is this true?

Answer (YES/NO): NO